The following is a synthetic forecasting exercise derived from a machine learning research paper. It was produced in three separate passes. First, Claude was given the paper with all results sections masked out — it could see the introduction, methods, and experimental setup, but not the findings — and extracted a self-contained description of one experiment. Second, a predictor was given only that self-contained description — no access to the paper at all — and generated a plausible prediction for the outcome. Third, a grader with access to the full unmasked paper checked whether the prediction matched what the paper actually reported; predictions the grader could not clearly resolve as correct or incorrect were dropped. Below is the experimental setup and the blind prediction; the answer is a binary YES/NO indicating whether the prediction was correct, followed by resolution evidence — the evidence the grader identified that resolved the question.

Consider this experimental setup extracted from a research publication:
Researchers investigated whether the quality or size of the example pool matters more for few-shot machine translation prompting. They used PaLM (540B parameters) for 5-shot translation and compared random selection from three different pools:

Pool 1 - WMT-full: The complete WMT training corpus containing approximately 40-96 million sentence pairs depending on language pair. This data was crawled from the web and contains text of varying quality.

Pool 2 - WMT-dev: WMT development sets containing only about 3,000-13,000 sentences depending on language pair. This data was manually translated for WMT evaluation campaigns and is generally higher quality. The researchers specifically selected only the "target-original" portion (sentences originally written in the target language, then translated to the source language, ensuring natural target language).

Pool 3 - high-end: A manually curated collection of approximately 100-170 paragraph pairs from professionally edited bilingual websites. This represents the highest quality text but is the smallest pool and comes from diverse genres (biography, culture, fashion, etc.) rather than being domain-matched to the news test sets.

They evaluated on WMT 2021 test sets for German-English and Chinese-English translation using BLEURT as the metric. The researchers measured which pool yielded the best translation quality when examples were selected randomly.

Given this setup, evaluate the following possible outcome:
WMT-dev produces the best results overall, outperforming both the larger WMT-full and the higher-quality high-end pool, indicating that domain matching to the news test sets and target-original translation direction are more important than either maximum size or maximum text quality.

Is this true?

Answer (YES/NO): NO